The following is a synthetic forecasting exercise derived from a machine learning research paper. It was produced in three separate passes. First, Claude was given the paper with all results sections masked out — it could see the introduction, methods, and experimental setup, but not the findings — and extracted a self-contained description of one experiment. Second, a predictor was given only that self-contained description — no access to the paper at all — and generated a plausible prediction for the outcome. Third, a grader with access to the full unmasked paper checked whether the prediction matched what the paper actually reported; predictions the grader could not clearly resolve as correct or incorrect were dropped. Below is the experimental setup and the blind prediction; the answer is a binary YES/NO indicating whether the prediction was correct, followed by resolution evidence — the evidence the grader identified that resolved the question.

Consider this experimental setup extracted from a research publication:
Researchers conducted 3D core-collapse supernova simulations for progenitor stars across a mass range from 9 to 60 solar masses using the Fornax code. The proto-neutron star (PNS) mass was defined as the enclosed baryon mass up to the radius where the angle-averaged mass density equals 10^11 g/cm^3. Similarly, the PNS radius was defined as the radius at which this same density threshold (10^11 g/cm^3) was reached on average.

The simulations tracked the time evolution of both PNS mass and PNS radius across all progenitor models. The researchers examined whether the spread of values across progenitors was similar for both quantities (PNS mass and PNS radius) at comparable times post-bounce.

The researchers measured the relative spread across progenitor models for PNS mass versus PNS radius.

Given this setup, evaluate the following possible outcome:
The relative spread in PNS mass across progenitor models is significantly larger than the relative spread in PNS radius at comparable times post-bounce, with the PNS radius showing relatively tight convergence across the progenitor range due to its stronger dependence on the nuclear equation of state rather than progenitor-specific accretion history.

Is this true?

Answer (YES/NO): YES